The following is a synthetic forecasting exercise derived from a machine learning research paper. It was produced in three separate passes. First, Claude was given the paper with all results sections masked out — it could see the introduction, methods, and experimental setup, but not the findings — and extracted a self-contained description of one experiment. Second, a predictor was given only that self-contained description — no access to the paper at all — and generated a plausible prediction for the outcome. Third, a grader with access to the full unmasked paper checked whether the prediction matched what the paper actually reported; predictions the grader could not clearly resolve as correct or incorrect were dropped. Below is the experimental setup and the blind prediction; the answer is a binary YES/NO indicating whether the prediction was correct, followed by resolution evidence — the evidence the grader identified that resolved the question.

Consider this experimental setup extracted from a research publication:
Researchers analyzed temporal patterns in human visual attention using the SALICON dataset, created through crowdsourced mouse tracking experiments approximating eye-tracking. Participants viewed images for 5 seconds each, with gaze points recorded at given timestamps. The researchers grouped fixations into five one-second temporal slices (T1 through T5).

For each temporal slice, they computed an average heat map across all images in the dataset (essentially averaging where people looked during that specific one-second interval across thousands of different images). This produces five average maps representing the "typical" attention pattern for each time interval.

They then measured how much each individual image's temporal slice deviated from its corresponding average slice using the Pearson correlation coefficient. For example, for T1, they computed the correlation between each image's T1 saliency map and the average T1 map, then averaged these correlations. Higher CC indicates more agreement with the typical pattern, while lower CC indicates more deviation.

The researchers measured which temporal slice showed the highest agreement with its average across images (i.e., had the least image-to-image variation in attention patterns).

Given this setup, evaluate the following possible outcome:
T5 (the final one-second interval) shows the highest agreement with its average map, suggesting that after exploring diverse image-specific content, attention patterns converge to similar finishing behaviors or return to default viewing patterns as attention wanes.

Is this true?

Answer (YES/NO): NO